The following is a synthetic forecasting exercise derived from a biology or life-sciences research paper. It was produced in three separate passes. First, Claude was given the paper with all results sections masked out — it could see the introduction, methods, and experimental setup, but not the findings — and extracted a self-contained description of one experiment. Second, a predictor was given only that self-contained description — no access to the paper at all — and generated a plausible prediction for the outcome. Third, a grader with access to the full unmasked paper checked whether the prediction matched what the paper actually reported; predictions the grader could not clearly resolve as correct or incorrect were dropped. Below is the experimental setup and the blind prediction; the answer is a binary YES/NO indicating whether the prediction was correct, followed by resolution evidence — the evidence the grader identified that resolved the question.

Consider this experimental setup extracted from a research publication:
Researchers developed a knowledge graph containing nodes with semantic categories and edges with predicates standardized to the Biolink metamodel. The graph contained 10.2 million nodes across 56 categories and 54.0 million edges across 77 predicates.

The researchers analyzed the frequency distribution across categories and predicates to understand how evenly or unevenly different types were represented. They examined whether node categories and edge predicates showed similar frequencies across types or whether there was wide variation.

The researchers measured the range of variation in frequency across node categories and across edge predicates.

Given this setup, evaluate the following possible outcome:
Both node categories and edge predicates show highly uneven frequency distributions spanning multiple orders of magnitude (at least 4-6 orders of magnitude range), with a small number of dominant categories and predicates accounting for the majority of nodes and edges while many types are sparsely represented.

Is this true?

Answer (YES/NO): YES